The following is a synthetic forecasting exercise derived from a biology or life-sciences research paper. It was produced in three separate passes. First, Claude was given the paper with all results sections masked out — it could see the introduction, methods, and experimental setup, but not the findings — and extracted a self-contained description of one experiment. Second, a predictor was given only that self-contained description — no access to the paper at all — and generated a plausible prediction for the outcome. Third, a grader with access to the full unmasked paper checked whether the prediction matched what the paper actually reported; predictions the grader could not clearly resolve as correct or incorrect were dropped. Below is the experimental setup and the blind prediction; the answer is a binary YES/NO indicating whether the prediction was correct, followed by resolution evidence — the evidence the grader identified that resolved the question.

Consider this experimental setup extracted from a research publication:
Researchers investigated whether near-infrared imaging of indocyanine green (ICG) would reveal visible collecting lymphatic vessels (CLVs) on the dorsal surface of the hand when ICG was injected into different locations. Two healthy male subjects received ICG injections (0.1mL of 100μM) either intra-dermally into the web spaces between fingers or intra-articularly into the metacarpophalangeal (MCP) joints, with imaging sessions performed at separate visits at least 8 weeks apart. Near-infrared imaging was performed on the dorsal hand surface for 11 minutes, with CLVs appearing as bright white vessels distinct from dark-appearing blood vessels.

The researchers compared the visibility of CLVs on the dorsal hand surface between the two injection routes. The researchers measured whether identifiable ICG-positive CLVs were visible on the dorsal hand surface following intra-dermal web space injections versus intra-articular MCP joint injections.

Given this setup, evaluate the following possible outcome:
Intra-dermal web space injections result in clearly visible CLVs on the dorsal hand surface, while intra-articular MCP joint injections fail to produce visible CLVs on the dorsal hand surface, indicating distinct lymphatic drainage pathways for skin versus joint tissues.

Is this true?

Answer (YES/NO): NO